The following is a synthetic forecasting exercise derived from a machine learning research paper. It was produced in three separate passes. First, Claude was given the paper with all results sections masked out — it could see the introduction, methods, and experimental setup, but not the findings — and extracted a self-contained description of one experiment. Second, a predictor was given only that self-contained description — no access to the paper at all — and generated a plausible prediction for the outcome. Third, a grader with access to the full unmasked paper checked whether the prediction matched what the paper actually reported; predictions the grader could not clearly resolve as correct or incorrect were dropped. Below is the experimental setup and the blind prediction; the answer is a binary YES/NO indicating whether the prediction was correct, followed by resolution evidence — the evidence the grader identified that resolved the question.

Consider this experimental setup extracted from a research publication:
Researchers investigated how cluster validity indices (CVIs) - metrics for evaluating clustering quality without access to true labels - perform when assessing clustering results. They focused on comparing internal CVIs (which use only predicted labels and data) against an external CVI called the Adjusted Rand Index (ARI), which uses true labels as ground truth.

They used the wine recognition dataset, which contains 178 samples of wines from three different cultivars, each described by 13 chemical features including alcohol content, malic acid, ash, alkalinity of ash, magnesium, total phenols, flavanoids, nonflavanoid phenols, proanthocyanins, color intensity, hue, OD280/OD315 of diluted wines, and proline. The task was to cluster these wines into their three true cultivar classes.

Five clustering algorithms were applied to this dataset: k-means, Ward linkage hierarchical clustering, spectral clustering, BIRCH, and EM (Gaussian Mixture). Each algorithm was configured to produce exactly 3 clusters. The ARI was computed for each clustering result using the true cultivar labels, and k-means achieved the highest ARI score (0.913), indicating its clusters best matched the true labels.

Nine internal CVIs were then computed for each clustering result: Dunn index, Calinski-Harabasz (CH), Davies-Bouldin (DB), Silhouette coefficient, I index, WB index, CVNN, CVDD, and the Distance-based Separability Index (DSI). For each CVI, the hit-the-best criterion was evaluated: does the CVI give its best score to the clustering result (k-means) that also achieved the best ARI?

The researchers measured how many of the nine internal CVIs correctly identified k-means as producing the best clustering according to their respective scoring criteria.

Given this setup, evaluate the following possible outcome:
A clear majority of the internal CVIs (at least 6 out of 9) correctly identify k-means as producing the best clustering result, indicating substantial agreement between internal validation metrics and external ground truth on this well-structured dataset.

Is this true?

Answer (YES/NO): YES